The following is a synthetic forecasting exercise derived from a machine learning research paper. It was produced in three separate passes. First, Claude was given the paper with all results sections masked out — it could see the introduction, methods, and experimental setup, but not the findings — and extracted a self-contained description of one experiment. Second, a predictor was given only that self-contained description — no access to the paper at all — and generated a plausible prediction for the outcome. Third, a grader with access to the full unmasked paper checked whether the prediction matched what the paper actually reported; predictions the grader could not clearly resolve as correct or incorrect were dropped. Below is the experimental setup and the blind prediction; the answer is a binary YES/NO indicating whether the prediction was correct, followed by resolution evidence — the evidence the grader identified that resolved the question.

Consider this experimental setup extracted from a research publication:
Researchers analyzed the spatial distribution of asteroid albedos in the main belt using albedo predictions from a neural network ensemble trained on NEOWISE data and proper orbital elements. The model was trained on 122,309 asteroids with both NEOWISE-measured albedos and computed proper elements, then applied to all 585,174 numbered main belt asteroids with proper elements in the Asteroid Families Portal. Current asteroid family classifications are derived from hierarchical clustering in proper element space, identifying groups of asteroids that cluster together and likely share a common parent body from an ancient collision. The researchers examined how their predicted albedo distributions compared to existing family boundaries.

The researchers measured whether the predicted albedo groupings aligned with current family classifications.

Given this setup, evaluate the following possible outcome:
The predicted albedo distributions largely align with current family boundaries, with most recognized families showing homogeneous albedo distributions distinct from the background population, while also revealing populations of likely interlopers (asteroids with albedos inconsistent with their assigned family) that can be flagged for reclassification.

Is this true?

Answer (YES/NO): NO